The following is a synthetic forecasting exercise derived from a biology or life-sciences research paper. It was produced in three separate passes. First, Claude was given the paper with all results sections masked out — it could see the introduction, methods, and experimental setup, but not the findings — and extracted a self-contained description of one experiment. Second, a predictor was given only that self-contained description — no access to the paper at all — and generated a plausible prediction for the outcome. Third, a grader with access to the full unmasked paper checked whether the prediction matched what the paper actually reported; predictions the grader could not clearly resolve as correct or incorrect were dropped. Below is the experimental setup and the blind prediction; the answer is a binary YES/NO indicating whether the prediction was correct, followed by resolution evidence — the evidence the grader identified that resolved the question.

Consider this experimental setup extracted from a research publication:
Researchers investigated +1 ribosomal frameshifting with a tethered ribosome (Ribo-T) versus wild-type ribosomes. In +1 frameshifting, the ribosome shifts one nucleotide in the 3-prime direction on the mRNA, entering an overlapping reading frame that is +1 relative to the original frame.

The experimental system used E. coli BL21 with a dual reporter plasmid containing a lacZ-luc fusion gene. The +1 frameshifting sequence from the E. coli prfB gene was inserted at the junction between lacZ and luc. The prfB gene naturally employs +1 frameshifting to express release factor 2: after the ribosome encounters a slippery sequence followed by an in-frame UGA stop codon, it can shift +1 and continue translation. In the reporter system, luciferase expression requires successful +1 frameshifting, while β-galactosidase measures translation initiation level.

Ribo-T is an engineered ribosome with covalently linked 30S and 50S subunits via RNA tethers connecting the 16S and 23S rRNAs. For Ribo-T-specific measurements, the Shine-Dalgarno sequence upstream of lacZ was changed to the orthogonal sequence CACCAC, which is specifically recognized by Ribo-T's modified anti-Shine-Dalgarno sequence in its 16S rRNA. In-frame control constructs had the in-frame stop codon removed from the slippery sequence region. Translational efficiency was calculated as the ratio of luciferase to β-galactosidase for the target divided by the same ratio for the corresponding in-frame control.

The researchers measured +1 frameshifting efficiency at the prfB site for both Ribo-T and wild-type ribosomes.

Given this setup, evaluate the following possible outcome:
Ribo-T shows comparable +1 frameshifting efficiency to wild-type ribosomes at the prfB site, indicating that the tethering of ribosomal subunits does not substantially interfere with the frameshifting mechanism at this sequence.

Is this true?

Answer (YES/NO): NO